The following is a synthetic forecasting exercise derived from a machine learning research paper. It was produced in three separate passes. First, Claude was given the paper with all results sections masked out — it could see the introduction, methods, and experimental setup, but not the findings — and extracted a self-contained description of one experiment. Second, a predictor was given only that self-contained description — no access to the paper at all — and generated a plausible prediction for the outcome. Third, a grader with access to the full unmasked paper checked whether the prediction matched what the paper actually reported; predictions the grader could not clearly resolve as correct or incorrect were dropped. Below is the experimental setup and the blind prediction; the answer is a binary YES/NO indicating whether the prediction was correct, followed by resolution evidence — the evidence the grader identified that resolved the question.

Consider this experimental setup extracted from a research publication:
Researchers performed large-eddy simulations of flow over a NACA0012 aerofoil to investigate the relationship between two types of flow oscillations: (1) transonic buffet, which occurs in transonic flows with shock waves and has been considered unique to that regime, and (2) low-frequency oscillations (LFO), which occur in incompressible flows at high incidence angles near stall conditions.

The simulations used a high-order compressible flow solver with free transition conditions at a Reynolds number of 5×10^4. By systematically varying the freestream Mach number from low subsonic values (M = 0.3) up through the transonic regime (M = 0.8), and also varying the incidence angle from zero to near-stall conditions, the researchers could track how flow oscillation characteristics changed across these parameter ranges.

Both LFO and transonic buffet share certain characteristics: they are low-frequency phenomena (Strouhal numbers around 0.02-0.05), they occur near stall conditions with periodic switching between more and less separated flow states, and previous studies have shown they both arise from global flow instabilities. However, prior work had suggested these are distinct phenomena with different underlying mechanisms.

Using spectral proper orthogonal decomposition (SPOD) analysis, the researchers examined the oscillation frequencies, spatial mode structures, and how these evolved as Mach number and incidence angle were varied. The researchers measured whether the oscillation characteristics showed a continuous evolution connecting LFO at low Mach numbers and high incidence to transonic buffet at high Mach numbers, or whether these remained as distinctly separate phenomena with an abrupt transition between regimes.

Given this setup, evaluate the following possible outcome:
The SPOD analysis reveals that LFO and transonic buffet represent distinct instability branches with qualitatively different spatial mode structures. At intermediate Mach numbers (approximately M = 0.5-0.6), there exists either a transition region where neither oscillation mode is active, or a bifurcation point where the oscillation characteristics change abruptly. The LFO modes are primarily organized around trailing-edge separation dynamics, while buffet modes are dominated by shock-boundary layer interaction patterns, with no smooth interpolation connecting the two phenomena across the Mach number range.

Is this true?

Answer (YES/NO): NO